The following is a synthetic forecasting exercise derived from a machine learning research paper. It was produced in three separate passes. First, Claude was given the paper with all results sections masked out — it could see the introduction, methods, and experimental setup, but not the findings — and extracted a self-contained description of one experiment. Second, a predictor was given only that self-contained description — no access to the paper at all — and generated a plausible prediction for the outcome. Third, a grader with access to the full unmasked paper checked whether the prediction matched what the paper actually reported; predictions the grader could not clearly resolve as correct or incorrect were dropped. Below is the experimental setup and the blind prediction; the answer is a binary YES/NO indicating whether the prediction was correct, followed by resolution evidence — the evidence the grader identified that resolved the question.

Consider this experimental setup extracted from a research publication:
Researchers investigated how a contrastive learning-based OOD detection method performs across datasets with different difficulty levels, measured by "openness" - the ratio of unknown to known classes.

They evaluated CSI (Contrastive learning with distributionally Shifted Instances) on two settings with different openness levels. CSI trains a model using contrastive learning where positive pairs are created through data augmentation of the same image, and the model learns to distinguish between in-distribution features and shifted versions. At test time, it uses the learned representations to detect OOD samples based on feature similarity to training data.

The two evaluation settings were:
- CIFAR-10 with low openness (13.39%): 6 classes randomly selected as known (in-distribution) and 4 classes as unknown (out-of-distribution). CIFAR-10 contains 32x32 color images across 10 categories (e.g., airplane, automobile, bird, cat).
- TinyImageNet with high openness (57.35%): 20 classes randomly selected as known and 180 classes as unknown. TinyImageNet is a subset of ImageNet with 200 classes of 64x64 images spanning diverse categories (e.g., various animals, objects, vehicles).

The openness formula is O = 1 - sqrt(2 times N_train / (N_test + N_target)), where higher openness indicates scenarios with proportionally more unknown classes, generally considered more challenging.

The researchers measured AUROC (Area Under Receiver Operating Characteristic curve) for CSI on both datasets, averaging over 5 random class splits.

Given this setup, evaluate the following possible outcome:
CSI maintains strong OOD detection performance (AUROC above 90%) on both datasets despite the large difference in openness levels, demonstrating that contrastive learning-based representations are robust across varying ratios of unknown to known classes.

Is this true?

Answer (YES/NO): NO